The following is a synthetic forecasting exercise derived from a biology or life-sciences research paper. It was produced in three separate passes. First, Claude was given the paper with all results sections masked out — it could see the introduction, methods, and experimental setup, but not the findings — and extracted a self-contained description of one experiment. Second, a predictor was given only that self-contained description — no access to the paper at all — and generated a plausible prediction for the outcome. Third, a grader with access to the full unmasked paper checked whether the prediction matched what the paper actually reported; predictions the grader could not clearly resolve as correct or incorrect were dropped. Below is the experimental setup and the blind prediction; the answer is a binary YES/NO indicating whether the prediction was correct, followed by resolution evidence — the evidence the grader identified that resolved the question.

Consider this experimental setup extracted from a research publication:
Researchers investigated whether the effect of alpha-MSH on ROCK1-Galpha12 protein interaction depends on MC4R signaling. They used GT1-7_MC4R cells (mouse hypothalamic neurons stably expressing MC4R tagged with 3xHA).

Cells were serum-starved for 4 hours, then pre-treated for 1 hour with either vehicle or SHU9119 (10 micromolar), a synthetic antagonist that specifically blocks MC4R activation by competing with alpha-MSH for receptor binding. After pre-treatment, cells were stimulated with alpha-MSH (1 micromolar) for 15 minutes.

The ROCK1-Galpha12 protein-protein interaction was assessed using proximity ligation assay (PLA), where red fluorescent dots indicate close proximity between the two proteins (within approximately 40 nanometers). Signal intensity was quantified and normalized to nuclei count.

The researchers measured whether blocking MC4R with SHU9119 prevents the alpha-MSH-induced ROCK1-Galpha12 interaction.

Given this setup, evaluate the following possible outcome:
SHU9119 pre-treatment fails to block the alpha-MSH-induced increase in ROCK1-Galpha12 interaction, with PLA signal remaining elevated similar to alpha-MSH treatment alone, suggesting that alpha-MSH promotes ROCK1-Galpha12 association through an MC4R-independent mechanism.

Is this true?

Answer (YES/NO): NO